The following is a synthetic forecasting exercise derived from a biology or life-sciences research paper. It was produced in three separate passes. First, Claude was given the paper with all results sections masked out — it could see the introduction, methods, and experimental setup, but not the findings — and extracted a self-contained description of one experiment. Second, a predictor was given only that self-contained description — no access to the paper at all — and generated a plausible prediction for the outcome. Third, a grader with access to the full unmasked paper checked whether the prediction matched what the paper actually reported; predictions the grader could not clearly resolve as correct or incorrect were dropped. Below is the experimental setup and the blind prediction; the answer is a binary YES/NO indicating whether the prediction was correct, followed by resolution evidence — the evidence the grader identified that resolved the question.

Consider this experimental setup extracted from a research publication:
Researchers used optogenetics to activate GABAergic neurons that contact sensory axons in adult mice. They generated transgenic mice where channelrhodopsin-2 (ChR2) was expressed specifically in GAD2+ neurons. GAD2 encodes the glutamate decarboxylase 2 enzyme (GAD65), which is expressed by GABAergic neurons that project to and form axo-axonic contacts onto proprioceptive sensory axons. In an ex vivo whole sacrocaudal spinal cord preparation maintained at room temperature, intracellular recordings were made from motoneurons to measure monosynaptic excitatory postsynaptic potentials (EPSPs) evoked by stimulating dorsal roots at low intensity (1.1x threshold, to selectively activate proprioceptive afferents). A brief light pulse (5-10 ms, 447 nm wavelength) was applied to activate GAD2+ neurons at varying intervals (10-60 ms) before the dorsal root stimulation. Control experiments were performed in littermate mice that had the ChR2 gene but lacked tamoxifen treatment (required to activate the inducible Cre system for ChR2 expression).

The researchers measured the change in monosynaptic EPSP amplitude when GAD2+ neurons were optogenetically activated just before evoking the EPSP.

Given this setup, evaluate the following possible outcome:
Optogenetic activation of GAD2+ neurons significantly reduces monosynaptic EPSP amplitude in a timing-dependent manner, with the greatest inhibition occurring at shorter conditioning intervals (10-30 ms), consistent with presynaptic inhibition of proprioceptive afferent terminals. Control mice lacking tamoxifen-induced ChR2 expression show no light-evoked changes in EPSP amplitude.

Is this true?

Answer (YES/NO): NO